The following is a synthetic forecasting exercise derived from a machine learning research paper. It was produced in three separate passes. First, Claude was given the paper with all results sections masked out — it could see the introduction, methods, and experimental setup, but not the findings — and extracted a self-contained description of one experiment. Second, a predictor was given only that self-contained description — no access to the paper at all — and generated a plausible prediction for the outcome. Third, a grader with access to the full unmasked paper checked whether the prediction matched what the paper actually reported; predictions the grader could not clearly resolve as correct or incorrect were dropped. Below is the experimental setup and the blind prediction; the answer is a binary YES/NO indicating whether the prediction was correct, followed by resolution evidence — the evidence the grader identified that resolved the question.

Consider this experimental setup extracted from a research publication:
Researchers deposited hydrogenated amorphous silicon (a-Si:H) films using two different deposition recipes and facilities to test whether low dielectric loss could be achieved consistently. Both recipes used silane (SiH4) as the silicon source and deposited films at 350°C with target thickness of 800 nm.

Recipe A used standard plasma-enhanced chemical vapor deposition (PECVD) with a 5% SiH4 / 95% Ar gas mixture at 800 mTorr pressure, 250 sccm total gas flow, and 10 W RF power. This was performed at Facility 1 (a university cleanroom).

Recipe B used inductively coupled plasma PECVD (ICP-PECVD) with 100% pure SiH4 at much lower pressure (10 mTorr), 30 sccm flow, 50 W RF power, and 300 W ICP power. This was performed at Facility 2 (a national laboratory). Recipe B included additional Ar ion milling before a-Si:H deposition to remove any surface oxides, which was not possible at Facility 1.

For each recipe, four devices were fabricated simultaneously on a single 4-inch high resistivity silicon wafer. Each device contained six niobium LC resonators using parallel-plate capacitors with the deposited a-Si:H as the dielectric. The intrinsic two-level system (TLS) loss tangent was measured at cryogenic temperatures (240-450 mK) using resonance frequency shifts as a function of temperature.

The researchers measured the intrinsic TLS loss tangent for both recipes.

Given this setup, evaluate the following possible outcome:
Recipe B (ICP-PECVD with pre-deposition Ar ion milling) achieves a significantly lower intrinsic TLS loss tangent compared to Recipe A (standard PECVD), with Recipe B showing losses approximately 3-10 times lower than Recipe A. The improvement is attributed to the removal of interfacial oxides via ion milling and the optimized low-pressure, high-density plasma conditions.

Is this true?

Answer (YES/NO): NO